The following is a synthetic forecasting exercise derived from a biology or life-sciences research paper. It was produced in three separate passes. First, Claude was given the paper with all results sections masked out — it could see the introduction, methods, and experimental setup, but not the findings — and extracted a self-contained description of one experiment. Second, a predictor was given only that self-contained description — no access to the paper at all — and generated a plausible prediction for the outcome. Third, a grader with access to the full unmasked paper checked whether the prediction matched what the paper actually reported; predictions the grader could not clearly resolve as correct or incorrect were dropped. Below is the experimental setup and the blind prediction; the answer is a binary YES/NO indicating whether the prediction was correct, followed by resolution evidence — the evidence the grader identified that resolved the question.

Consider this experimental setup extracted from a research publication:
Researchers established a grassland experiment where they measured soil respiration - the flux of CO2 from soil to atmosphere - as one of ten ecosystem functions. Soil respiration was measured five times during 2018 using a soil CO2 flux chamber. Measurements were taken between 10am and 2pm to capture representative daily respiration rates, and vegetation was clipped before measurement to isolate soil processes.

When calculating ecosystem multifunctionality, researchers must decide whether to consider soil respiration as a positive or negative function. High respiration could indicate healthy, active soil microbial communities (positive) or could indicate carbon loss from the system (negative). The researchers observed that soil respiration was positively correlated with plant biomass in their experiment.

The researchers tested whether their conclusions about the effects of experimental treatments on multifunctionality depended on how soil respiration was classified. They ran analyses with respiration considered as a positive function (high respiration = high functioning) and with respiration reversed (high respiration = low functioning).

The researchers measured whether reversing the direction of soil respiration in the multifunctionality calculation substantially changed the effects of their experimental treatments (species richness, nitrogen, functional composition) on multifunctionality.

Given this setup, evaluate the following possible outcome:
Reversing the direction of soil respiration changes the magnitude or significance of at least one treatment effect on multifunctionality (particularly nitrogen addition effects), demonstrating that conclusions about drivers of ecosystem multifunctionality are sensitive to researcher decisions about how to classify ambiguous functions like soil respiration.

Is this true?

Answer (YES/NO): NO